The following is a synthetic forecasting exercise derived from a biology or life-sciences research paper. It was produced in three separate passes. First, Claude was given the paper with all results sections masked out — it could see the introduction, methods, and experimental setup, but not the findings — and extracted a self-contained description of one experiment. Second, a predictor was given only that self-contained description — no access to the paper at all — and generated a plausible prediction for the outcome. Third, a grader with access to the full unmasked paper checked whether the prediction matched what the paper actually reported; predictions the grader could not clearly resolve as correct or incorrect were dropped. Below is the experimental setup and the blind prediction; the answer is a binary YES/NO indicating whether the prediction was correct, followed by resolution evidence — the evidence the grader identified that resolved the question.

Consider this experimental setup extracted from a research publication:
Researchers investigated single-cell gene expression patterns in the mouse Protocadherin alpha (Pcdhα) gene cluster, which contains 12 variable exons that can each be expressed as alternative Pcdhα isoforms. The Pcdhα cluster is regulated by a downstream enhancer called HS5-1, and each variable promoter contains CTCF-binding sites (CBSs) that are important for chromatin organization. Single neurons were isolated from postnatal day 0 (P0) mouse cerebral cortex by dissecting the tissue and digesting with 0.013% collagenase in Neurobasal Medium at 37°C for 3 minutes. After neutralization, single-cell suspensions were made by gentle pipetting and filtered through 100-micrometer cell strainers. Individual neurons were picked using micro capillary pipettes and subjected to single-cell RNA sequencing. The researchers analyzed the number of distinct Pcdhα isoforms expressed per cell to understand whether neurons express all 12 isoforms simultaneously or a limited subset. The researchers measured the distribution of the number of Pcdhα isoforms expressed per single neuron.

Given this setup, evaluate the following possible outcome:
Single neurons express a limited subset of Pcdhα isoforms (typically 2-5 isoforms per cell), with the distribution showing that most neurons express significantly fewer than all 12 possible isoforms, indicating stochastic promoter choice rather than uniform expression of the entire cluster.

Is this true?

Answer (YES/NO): NO